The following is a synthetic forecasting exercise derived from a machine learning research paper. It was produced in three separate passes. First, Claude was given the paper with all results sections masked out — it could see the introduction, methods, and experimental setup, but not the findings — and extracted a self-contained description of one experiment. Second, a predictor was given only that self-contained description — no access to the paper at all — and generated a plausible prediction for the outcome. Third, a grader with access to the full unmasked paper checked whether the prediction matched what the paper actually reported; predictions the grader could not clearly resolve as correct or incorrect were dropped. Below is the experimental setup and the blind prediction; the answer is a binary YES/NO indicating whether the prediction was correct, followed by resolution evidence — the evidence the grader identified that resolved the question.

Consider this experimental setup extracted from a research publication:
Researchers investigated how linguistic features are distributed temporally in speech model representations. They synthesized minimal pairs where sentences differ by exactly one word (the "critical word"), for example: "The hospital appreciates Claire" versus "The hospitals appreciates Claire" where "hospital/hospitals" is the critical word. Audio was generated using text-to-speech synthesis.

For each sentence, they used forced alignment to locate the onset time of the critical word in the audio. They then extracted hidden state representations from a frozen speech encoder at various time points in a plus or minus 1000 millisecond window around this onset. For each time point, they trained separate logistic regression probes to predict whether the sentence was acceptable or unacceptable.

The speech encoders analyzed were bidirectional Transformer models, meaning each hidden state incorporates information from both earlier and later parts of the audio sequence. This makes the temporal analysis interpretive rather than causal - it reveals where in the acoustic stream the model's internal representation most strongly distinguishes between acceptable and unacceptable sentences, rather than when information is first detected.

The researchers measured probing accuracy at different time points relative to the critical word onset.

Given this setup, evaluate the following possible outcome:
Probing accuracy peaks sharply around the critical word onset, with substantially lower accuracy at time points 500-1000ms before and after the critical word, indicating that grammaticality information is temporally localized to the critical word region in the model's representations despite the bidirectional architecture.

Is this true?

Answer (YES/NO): NO